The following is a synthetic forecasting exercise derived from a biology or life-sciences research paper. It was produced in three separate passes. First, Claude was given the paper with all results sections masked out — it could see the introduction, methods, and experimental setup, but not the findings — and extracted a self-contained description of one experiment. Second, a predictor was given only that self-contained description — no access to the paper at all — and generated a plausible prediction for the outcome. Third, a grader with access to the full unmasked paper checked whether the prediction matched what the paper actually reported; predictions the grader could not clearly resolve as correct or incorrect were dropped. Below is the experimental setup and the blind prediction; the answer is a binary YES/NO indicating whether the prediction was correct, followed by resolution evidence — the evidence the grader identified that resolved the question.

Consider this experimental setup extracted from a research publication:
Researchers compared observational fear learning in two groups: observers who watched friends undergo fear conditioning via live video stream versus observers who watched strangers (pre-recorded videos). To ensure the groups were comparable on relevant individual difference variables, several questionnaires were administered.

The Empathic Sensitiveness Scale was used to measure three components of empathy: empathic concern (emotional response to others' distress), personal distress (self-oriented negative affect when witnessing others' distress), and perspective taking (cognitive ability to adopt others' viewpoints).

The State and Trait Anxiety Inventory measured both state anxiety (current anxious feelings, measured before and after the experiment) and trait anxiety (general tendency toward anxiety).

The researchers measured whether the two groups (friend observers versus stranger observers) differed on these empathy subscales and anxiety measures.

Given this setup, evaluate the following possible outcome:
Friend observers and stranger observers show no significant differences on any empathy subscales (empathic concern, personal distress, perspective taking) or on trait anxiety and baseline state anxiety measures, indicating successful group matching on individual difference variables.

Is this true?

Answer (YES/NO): YES